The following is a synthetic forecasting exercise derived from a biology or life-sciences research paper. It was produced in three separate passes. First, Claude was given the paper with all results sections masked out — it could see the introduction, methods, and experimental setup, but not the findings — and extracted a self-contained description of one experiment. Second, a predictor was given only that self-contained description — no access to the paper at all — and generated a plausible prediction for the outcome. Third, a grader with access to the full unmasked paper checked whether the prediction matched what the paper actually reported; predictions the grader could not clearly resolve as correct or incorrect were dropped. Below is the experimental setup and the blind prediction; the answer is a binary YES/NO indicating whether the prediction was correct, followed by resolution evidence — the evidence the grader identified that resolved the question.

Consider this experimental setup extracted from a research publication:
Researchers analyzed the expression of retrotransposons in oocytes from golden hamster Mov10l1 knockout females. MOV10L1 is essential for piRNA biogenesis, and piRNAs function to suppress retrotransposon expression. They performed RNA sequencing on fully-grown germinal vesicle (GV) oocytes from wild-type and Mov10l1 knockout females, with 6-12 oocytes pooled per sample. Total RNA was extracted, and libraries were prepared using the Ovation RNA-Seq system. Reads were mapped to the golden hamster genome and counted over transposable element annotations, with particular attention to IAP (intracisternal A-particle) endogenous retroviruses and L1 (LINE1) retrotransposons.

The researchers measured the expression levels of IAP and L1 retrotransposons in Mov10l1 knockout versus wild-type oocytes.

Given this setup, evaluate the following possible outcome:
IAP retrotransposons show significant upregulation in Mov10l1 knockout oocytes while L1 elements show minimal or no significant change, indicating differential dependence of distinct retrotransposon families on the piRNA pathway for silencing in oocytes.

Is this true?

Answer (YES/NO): YES